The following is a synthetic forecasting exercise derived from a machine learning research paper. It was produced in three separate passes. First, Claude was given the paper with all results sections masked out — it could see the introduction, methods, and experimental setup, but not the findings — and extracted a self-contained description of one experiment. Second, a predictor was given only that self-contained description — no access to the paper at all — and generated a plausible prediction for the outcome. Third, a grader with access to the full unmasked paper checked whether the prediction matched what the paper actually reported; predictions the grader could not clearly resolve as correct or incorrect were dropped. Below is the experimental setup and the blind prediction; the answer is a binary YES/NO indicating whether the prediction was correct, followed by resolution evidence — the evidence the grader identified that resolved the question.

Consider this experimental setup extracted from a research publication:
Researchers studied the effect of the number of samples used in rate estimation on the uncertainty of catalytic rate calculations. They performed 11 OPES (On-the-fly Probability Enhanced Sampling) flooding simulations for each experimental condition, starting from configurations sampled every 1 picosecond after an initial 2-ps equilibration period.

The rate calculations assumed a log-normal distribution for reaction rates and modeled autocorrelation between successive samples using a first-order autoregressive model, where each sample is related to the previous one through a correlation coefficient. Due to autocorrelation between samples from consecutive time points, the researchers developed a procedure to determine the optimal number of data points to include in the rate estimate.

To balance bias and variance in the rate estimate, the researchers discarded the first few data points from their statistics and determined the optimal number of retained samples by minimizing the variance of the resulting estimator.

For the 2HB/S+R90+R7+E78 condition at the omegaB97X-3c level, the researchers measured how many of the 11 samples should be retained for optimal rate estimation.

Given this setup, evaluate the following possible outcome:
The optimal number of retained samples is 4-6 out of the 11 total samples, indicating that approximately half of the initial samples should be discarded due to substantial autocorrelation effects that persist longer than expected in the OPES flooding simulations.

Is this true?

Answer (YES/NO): NO